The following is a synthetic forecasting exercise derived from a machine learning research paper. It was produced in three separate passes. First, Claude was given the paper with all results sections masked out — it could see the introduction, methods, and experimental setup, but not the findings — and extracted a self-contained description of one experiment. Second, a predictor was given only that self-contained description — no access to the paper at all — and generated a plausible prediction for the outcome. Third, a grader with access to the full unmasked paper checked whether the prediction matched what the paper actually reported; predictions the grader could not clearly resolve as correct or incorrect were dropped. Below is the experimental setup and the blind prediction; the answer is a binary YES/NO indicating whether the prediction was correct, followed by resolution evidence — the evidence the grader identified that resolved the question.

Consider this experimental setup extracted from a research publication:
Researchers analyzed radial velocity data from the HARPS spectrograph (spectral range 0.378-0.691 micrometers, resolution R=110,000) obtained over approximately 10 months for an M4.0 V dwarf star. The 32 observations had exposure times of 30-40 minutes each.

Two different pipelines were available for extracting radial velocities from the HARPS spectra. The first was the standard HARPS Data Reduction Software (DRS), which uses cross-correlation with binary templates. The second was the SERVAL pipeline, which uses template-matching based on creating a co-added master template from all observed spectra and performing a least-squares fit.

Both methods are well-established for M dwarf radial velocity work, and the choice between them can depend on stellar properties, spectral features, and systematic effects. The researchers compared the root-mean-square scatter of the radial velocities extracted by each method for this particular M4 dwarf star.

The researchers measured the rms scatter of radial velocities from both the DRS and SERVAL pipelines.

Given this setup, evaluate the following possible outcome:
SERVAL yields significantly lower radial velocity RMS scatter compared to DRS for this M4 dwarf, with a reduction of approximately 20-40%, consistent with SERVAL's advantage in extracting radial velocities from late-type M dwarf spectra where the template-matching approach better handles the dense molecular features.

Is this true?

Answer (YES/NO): NO